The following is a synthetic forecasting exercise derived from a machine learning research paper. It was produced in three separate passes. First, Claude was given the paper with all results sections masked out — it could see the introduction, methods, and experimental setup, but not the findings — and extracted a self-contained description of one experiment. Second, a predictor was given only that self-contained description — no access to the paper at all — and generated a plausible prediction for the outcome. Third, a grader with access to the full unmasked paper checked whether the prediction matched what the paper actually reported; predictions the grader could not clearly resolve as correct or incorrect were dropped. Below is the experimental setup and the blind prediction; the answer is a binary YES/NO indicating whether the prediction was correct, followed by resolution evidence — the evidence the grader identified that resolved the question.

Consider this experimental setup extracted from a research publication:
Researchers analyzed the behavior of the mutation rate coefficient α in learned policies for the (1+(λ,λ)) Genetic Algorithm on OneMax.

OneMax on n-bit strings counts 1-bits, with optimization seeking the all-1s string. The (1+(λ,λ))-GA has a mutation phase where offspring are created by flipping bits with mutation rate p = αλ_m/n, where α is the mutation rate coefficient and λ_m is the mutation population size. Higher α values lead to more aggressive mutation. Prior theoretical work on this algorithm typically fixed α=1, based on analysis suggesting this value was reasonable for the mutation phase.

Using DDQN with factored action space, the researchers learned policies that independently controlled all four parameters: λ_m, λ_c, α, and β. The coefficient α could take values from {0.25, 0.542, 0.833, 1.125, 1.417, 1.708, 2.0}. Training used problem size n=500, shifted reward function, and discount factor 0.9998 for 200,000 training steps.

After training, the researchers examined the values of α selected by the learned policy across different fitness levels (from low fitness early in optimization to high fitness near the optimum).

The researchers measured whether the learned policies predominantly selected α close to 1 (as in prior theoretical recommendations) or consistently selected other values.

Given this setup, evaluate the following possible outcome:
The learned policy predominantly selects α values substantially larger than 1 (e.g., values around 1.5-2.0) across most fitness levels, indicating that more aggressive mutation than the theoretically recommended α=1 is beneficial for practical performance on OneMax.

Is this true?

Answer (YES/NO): NO